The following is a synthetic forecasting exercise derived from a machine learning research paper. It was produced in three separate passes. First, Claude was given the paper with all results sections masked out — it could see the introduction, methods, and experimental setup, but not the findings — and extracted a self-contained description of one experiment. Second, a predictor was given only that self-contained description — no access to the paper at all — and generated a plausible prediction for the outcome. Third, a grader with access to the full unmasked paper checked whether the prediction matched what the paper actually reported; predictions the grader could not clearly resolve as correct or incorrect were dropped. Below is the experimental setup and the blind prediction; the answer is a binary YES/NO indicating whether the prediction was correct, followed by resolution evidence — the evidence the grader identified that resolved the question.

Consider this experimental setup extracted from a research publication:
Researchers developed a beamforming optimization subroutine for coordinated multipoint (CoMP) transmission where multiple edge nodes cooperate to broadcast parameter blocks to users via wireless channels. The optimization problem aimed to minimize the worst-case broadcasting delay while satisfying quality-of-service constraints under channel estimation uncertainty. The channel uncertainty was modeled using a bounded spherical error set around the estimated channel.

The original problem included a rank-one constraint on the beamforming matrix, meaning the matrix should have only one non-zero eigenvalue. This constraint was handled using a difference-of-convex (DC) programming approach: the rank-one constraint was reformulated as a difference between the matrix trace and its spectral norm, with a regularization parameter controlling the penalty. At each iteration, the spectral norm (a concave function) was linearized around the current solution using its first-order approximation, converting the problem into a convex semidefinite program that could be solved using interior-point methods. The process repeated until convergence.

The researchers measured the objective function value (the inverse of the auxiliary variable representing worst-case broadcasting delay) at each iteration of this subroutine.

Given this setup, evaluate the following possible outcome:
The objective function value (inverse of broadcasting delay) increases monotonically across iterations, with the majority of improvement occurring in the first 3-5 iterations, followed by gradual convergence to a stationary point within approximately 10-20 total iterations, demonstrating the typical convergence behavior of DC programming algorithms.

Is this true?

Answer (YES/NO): NO